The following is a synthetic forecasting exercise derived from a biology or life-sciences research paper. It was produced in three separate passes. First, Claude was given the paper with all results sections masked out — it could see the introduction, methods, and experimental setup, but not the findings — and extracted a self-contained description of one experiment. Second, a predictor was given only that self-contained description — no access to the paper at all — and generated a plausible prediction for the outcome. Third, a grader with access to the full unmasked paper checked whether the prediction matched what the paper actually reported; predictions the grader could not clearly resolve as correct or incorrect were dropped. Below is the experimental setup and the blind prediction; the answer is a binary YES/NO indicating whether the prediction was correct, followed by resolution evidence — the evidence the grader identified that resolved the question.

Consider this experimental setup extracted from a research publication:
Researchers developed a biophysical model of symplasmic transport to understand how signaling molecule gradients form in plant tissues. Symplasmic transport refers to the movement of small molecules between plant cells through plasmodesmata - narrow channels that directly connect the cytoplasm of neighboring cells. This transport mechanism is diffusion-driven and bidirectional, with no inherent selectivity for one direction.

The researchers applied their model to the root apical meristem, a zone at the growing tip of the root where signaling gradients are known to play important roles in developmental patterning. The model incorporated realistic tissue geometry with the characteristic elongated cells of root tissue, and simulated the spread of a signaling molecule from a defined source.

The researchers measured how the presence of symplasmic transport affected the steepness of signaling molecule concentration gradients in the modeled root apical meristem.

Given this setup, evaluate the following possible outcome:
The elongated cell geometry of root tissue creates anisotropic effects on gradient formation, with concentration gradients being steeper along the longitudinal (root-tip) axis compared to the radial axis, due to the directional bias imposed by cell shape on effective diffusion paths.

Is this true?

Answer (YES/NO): NO